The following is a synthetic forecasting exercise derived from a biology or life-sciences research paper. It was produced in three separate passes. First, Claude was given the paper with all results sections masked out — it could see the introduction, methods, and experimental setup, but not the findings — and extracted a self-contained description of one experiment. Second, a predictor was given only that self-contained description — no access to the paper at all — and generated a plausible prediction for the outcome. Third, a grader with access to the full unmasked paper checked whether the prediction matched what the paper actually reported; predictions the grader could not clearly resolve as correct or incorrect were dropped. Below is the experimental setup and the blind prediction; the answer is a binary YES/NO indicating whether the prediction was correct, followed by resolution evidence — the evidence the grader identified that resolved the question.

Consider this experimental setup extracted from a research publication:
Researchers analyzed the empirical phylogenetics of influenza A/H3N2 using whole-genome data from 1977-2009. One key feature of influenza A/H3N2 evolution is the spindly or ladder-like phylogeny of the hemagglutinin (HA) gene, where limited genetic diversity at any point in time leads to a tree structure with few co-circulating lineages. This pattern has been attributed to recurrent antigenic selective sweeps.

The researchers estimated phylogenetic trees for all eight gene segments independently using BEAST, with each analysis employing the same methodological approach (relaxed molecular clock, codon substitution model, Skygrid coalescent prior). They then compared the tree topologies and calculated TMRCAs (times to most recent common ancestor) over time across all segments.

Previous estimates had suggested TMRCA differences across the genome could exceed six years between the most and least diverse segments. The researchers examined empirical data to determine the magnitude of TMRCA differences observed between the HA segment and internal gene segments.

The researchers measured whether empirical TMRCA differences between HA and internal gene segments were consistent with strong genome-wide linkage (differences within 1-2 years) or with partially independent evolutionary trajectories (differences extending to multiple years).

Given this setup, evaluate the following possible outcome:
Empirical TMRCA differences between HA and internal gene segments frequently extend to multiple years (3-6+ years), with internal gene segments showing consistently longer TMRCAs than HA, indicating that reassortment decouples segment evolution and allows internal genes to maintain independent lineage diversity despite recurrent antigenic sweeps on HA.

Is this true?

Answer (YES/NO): NO